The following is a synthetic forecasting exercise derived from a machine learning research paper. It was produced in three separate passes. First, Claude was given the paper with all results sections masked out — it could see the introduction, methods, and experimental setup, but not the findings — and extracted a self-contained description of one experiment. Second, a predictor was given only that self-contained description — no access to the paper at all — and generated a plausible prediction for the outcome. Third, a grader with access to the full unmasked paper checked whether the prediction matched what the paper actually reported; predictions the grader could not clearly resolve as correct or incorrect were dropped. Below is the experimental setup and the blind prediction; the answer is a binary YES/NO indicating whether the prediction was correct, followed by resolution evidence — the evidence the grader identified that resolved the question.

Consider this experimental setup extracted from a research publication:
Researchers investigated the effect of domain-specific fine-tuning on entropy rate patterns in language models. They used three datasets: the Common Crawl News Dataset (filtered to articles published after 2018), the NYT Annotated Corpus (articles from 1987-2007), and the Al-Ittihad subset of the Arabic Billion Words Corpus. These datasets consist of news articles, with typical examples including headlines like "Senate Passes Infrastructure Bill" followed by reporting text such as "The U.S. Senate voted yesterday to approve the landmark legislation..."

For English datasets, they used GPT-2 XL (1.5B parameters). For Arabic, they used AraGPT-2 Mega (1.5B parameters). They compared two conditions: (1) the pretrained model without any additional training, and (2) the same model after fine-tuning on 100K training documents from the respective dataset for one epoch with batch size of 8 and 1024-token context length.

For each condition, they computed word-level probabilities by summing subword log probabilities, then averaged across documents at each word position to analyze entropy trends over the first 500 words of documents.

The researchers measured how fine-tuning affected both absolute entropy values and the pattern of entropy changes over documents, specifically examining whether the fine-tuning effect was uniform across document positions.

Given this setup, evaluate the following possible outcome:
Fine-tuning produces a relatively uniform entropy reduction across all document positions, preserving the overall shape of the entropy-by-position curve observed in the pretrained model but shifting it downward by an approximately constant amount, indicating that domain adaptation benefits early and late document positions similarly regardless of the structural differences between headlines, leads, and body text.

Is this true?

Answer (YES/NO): NO